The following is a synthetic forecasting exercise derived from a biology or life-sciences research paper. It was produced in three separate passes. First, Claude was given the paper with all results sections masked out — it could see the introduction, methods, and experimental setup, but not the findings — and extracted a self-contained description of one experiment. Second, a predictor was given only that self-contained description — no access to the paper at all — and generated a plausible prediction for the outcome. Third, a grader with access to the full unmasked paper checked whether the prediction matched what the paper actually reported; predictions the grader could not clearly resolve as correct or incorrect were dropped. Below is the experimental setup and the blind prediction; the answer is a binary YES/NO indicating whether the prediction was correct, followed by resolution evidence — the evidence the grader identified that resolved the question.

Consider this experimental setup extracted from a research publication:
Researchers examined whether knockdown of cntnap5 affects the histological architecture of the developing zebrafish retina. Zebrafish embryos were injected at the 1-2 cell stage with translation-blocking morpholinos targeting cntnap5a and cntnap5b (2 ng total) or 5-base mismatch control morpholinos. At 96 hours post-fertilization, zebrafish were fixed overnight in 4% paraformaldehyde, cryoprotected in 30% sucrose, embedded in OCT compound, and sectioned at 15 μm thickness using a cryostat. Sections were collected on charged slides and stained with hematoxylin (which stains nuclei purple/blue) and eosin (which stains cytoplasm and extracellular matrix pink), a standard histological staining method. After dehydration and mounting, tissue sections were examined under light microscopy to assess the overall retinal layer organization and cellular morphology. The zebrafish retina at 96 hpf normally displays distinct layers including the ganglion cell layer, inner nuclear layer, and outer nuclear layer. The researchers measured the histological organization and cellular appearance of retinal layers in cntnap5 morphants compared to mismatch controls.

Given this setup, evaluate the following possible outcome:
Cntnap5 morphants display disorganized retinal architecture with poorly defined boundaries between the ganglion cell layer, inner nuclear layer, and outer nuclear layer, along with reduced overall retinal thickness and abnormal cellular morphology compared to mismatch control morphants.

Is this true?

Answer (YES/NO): YES